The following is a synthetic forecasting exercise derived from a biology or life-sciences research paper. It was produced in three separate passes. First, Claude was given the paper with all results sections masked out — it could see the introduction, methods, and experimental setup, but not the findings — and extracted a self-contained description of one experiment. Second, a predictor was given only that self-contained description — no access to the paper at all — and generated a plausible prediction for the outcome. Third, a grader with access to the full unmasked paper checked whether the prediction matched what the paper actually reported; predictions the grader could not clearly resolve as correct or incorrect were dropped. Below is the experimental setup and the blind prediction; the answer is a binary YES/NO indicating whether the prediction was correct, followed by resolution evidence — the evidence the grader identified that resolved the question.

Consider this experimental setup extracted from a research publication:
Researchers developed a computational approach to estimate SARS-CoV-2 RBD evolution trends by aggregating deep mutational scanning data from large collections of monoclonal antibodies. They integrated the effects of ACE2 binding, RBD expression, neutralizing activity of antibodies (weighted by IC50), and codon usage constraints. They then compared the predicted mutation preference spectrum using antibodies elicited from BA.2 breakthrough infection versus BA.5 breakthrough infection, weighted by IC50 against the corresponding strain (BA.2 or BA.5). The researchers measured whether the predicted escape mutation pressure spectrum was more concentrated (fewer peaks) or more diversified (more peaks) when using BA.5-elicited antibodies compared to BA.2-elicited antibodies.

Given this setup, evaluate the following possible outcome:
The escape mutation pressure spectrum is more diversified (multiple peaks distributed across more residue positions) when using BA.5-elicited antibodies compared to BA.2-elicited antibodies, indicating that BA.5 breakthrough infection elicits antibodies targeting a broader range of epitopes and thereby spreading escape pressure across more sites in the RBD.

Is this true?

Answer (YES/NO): NO